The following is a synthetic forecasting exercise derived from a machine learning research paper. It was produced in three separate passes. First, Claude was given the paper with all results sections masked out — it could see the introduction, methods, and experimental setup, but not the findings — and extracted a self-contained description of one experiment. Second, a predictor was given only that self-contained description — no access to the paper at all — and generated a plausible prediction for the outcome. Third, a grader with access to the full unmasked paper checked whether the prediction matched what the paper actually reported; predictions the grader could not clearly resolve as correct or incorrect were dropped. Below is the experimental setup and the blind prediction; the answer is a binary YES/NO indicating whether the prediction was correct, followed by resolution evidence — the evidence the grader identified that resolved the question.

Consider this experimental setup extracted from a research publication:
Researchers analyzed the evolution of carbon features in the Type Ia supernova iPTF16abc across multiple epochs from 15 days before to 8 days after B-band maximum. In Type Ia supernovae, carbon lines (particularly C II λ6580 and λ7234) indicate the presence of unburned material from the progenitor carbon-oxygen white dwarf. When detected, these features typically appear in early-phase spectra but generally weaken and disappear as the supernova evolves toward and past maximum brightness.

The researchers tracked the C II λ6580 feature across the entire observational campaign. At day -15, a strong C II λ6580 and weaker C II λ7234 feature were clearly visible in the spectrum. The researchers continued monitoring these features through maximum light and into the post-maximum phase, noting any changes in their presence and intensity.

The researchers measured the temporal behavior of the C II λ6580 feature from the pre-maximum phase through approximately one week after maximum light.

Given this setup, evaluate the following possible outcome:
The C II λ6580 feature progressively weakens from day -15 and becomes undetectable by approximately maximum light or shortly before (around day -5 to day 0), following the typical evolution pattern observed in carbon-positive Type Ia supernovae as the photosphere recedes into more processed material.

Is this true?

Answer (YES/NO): NO